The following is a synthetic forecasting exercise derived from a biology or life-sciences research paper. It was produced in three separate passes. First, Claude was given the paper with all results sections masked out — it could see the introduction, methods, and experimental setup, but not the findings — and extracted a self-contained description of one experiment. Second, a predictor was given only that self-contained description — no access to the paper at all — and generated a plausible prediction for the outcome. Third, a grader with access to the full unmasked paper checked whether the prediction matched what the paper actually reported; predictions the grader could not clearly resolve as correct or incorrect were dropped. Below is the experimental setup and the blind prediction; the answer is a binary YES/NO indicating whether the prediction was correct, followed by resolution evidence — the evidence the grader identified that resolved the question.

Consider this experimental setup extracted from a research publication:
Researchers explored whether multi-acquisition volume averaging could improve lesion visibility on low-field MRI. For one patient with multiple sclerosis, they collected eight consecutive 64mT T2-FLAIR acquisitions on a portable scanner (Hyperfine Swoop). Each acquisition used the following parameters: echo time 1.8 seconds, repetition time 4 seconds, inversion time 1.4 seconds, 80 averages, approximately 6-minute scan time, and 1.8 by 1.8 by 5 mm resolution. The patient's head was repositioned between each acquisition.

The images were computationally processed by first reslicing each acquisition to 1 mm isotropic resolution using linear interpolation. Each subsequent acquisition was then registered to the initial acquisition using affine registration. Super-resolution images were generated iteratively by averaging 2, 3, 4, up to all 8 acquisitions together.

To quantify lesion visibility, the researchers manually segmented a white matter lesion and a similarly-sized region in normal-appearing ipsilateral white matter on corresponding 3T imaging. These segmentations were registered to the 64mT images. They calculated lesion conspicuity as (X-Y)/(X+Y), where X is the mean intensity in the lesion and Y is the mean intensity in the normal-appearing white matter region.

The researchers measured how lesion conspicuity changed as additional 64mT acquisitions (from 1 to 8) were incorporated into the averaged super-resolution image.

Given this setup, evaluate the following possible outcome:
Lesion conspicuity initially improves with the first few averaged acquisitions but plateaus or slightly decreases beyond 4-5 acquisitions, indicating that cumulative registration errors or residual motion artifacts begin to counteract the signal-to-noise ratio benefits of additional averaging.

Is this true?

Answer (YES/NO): NO